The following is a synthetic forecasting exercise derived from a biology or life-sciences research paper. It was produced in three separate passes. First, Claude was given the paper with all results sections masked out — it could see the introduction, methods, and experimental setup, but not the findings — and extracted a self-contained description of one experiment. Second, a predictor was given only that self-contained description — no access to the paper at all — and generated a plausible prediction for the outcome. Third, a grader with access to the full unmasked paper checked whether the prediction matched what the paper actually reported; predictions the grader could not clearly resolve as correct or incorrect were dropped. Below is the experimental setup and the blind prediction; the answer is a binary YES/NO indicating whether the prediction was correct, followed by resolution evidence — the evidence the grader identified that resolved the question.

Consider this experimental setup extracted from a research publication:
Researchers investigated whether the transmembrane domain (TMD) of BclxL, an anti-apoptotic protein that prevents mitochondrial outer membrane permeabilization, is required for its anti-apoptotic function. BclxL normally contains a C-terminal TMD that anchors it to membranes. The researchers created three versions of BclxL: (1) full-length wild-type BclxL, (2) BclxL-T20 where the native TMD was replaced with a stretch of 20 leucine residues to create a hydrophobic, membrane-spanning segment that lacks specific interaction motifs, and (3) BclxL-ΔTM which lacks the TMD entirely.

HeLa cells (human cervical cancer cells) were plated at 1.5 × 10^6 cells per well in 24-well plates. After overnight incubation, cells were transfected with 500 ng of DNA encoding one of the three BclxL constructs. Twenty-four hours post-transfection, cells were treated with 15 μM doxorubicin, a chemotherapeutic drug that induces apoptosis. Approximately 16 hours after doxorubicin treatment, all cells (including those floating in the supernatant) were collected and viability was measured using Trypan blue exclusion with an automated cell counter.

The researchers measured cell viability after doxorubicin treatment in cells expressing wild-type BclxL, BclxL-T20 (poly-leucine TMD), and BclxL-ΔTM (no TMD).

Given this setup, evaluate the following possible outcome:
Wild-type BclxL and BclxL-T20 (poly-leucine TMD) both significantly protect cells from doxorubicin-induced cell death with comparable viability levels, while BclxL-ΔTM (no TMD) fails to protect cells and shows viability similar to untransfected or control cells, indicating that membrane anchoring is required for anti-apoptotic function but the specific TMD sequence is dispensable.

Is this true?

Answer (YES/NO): NO